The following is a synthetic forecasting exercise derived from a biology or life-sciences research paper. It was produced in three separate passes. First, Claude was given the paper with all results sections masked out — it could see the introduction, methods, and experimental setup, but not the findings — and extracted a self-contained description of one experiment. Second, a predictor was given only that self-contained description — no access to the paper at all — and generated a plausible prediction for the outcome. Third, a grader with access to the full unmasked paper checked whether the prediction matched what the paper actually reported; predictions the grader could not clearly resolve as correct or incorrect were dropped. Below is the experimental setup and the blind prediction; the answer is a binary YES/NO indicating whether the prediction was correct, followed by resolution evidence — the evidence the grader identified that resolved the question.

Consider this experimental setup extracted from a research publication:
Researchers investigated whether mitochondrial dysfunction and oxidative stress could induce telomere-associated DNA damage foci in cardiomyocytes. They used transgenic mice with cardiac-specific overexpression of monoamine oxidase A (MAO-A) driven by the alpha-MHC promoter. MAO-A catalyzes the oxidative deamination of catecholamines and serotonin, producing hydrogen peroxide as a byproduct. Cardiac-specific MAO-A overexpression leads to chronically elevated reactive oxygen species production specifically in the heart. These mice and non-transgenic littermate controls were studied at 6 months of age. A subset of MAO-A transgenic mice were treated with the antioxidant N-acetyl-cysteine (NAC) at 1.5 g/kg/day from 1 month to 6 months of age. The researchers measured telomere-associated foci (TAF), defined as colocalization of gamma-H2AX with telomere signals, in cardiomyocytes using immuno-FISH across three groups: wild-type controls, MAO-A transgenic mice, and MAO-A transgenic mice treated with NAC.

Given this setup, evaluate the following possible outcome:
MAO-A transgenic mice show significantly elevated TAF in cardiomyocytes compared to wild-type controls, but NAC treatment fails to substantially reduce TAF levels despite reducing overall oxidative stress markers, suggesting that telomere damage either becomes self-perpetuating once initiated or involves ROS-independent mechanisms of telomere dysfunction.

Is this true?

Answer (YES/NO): NO